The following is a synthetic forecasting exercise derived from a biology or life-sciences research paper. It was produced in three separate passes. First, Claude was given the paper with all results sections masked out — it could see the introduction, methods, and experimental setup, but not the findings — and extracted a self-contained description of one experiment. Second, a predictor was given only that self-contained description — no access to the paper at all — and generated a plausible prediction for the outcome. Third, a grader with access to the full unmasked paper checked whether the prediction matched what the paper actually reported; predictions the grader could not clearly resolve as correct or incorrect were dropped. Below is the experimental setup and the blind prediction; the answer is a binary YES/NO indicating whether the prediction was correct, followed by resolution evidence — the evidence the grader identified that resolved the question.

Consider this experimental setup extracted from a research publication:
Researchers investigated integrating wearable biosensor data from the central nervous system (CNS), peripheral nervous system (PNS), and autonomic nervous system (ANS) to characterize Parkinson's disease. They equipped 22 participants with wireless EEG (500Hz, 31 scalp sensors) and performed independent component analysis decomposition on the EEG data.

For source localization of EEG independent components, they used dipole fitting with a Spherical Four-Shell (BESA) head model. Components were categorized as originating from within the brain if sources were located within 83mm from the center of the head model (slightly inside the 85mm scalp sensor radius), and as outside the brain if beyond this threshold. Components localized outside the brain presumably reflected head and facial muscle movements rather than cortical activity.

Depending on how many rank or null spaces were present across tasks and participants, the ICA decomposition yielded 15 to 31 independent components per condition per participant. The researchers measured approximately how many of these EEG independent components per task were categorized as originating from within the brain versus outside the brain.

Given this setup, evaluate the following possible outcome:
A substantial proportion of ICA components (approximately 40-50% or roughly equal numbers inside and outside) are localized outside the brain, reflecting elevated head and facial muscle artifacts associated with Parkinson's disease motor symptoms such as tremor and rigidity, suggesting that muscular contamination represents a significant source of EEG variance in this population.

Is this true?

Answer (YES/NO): NO